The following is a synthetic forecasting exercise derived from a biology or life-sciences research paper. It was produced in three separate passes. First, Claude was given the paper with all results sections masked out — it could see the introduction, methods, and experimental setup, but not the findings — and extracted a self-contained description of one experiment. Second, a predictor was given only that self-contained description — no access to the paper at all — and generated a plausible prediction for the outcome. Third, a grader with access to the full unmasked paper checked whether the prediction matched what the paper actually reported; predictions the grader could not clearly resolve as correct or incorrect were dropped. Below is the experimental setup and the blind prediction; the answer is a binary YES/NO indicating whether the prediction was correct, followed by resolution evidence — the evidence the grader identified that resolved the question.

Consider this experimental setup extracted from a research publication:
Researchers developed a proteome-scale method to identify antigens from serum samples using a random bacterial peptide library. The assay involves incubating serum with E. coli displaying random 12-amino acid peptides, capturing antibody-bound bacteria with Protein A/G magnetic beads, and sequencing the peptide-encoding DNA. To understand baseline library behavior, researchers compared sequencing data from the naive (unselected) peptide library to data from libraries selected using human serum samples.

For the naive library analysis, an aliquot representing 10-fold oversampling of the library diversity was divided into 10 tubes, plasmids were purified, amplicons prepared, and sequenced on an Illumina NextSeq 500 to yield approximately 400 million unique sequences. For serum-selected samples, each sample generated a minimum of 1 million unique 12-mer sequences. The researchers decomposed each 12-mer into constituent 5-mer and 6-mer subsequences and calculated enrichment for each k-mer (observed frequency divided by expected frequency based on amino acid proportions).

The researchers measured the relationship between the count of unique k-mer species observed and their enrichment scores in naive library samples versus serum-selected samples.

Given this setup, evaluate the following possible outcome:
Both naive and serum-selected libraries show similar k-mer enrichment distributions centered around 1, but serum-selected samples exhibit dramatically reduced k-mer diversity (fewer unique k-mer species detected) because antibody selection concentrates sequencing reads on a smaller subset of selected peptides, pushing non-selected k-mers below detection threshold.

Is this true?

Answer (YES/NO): NO